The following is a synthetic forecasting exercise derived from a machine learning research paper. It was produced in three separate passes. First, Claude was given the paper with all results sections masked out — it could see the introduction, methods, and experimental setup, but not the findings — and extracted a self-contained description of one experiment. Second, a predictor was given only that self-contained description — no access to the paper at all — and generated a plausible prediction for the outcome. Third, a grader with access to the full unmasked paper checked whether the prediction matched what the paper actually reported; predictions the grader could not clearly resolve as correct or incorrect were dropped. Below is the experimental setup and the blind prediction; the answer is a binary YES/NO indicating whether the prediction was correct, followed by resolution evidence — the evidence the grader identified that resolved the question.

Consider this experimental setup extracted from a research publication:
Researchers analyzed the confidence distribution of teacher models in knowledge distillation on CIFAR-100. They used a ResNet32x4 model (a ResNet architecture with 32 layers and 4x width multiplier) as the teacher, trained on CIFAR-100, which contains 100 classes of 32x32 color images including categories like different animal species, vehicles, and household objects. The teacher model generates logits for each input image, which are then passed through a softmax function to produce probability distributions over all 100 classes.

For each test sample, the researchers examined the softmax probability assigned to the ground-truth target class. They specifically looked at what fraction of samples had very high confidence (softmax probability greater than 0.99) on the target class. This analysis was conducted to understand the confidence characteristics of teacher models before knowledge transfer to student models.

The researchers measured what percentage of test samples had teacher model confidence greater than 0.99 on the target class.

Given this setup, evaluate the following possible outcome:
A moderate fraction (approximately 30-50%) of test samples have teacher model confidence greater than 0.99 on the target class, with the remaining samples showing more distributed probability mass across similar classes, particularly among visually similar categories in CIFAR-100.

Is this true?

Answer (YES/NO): NO